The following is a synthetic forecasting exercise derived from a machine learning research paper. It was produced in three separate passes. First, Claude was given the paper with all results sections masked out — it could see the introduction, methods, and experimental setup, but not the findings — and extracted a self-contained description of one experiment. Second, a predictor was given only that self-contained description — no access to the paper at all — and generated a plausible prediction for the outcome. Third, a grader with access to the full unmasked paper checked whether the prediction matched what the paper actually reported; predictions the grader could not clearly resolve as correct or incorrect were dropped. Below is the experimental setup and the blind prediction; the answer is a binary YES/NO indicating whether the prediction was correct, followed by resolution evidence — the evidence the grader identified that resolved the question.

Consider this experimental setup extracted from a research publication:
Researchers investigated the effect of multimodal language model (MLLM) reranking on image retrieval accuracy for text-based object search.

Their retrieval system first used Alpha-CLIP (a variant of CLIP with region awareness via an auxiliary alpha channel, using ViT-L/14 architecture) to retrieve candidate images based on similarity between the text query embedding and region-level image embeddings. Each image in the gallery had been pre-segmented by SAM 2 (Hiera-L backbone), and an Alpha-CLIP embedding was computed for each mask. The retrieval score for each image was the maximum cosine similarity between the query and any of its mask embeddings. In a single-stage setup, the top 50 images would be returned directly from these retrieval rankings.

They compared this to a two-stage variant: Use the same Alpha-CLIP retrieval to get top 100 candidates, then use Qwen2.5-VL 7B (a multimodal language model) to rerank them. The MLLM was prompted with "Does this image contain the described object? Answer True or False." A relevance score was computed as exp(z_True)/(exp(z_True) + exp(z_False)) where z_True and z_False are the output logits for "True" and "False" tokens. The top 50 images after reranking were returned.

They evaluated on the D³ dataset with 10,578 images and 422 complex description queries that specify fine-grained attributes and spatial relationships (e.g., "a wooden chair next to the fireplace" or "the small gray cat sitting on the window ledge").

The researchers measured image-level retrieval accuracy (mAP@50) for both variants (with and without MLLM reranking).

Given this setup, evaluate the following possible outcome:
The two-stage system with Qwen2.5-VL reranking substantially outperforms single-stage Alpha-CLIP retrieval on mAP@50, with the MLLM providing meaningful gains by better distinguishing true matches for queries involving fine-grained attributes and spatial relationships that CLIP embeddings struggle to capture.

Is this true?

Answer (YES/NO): YES